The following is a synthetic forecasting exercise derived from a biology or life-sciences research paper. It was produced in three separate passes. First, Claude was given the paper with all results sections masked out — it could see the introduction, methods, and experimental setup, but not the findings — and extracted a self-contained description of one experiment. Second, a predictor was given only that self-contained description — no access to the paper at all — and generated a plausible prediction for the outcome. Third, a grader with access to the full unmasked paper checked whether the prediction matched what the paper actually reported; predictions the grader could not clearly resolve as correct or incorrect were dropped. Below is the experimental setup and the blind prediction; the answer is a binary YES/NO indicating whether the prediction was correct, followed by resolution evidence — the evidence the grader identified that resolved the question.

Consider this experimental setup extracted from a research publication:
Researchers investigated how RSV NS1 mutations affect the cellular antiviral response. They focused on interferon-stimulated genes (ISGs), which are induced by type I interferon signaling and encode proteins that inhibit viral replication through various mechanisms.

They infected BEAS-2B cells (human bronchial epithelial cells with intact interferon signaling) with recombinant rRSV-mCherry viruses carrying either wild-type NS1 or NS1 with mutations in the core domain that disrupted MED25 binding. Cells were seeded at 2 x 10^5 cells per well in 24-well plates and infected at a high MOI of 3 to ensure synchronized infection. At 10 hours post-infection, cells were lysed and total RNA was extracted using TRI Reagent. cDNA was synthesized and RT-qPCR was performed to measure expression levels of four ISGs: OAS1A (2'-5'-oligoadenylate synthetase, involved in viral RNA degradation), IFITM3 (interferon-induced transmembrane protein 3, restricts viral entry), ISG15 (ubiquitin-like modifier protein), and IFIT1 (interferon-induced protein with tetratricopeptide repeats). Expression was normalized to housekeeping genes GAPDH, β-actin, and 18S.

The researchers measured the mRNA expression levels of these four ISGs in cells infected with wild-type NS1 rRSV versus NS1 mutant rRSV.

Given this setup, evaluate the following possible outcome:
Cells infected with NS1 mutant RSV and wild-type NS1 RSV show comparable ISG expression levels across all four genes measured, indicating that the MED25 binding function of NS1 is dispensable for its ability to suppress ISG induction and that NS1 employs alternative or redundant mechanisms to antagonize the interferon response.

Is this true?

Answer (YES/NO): NO